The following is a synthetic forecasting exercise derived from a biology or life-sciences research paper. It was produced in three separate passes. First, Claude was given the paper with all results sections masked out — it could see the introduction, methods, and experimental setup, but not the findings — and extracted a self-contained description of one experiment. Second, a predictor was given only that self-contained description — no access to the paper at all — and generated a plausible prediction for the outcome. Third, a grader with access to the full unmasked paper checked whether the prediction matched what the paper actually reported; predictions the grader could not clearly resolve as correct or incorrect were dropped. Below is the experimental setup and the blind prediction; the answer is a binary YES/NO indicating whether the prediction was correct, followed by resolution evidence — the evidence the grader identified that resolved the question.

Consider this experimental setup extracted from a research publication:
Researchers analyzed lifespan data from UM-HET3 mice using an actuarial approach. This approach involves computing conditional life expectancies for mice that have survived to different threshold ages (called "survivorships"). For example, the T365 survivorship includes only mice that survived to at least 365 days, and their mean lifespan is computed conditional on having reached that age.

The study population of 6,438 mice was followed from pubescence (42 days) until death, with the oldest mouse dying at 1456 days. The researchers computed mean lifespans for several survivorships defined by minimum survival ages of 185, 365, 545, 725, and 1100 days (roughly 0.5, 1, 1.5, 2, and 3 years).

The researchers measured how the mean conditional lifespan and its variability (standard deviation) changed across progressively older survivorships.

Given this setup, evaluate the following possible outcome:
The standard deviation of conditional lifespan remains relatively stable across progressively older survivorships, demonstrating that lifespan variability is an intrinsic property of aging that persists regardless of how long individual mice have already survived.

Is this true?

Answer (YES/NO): NO